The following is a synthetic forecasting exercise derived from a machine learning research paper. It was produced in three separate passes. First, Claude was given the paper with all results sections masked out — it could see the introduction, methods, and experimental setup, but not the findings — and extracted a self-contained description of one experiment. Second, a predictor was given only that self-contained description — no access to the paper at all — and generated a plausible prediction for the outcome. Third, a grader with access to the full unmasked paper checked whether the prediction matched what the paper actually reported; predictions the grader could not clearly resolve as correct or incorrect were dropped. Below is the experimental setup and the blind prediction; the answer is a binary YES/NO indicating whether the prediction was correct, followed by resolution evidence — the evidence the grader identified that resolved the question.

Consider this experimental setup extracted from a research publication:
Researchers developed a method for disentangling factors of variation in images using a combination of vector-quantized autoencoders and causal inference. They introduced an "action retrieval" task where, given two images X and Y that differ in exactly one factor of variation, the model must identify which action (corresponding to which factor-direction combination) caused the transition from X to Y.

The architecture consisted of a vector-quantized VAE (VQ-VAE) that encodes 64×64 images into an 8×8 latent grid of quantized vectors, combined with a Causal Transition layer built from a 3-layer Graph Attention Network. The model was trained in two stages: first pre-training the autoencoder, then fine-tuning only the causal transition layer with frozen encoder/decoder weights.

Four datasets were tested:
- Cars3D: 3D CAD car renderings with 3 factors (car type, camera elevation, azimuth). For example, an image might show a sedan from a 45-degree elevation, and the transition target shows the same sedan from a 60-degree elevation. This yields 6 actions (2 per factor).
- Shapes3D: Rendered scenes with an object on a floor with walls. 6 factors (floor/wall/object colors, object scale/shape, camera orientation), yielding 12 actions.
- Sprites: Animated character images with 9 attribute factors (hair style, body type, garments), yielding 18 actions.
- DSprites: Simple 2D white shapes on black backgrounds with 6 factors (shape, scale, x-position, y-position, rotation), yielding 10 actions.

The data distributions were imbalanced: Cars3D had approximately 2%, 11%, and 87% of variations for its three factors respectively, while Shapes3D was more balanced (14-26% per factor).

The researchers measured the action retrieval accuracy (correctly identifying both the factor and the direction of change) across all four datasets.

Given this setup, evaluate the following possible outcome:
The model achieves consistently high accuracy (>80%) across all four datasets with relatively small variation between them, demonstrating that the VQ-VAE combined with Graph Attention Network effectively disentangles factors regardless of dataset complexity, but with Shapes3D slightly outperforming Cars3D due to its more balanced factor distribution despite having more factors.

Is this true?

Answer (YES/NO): NO